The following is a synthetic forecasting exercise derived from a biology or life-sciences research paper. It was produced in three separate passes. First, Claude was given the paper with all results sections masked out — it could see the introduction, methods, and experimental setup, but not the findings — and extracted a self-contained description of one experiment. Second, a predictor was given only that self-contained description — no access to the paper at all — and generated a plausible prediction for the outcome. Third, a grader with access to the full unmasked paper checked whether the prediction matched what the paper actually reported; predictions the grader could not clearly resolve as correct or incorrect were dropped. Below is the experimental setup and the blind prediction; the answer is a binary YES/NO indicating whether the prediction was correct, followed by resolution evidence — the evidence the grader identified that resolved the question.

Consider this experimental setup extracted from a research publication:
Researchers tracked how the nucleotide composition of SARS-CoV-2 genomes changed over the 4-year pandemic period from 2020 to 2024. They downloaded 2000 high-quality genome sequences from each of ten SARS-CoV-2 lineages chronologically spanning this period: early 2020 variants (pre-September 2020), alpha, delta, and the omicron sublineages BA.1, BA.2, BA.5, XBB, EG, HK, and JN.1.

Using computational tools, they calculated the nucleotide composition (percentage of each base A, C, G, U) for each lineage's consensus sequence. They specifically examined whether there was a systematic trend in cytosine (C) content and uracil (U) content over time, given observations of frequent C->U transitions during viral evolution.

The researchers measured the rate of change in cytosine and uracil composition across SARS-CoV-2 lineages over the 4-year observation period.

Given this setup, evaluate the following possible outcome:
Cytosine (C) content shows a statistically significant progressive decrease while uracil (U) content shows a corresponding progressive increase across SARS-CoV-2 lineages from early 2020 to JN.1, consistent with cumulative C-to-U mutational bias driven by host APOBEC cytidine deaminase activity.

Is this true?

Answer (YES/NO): YES